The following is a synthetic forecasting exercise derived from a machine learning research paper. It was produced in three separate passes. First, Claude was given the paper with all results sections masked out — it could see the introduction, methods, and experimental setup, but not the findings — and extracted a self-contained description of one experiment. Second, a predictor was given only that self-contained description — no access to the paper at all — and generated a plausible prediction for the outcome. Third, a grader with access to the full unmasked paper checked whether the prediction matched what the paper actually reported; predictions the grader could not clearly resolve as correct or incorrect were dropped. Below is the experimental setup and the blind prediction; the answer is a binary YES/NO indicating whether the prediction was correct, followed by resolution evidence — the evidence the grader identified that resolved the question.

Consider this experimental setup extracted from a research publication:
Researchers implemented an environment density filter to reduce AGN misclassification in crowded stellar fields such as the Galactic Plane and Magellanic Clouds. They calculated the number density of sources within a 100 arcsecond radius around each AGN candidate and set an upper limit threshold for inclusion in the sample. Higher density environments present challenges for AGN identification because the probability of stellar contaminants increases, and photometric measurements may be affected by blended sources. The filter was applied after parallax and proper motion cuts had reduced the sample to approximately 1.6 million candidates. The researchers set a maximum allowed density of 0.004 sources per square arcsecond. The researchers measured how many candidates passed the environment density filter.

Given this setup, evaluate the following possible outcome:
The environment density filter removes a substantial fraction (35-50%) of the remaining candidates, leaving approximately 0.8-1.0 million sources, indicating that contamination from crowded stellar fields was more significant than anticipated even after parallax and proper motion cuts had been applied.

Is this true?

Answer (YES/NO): NO